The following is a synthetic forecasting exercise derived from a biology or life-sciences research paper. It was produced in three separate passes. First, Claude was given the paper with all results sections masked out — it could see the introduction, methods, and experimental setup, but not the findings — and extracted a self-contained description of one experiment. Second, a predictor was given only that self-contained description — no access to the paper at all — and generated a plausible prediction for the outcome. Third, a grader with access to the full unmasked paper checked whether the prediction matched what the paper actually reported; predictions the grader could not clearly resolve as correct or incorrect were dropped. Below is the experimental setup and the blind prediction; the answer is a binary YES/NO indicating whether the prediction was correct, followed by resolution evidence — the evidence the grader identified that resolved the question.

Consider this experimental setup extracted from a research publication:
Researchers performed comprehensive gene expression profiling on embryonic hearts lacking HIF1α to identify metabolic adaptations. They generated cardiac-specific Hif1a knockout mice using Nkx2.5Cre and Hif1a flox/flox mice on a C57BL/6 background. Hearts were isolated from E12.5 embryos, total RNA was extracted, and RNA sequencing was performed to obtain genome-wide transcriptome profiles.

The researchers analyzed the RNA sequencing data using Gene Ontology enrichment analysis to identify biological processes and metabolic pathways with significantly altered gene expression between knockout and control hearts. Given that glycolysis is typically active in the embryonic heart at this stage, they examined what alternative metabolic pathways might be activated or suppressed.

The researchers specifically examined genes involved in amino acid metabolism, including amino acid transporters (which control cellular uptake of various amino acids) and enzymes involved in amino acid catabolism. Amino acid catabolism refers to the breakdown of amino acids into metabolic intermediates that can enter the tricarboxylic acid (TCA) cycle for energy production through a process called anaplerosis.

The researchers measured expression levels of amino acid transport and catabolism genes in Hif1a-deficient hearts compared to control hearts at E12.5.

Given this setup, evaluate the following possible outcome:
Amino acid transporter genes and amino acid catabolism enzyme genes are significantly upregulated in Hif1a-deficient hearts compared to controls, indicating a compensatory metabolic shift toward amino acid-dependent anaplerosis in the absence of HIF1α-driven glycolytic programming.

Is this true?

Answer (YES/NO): YES